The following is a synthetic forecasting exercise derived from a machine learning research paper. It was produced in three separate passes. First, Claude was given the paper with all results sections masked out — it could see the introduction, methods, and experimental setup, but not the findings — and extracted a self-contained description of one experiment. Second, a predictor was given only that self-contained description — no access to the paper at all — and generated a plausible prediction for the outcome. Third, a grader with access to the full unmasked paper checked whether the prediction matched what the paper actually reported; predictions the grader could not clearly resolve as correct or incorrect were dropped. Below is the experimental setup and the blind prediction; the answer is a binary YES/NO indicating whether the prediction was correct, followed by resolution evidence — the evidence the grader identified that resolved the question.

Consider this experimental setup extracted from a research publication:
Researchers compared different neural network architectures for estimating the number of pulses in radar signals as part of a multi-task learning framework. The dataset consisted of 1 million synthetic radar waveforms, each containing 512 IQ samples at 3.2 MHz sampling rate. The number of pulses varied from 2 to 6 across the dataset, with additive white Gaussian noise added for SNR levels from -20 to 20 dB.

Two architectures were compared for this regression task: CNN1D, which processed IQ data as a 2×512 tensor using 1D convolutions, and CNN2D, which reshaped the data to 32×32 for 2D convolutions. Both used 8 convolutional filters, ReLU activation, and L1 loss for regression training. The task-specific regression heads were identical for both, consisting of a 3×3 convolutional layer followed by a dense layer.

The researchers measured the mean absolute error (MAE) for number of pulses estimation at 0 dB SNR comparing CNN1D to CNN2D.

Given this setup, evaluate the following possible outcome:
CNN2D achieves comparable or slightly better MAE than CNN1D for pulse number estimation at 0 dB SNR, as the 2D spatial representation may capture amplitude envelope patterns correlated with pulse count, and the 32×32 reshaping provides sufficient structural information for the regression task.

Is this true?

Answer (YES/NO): YES